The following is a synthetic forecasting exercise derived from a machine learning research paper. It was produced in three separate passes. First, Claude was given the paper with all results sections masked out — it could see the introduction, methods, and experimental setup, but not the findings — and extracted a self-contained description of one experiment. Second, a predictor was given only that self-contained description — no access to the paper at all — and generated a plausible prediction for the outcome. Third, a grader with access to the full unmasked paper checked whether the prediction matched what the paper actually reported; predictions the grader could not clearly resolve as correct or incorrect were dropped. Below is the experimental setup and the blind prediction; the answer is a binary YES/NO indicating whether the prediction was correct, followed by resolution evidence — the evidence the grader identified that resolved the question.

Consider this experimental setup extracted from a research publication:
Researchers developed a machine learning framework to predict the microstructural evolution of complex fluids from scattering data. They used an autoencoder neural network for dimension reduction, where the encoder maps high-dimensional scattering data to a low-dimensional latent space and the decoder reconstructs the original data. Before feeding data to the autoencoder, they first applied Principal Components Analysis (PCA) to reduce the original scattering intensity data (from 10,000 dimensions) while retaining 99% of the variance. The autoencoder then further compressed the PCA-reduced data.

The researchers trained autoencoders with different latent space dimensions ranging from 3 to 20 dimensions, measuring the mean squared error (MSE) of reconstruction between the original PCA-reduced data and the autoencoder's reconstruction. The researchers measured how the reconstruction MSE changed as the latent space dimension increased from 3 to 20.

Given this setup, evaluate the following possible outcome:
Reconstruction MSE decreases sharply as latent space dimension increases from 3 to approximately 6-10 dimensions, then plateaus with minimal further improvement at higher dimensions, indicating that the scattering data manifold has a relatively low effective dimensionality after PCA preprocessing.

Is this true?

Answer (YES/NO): NO